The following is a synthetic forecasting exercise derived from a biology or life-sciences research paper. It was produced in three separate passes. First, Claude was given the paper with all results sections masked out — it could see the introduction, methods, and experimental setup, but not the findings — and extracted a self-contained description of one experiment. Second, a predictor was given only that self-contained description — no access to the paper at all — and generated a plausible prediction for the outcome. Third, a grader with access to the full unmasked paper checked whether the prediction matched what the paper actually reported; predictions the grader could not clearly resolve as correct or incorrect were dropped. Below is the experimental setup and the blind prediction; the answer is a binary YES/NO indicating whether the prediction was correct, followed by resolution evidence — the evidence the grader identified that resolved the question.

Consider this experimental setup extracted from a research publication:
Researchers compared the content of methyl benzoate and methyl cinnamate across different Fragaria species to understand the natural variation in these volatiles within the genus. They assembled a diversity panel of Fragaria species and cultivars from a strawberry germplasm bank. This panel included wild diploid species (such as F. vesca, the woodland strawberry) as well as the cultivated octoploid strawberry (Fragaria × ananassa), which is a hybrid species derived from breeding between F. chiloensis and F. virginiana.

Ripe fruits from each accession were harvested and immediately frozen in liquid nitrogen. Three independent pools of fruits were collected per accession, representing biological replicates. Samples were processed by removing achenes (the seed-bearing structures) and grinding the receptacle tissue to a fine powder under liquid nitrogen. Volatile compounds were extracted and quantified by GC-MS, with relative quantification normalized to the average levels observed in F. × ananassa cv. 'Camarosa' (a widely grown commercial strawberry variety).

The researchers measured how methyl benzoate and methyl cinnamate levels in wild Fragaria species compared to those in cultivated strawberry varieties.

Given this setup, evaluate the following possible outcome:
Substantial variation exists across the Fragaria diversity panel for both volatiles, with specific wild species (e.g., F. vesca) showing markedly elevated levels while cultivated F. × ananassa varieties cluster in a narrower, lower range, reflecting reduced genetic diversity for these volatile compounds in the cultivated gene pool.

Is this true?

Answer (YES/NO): NO